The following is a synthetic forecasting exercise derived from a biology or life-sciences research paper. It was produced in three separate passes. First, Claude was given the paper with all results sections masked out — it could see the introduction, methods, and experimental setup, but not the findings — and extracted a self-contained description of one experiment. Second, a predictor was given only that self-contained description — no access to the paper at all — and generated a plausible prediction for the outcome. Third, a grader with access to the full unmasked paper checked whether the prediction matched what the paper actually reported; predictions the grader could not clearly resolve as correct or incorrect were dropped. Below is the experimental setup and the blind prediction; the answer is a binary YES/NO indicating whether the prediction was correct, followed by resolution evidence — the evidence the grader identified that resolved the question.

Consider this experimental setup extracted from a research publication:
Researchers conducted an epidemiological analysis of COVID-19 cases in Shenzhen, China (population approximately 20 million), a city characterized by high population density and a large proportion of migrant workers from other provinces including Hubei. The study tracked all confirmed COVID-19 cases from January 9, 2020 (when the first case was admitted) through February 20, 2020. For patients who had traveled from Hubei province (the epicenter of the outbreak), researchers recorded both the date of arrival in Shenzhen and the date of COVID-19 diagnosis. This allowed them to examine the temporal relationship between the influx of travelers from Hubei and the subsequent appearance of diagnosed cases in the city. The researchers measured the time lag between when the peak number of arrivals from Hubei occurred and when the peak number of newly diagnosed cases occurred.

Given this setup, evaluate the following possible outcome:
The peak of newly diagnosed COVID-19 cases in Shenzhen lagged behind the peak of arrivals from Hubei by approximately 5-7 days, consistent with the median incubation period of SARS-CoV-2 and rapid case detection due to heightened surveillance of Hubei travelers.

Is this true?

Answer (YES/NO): YES